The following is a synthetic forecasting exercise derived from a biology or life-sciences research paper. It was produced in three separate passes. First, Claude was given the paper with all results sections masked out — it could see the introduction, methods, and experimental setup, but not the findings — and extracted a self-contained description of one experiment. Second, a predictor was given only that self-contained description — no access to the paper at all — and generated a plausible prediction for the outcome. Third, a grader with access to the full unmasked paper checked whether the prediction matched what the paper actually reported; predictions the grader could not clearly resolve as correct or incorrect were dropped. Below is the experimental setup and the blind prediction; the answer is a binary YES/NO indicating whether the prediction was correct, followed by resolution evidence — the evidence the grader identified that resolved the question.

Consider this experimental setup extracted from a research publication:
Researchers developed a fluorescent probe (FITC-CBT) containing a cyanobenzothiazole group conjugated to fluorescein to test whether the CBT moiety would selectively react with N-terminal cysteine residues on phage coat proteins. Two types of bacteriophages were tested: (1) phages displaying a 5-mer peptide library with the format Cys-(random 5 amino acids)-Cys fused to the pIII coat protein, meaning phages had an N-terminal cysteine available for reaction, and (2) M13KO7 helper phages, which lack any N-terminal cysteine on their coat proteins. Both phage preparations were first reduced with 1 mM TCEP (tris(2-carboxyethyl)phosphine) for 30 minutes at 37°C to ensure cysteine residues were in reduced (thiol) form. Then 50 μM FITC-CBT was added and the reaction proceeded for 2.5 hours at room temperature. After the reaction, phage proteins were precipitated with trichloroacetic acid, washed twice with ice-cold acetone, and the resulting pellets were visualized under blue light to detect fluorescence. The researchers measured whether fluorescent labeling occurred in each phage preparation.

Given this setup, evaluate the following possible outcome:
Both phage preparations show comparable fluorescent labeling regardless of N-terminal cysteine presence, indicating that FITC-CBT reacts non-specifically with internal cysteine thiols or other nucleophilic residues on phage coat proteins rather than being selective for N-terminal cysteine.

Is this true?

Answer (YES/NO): NO